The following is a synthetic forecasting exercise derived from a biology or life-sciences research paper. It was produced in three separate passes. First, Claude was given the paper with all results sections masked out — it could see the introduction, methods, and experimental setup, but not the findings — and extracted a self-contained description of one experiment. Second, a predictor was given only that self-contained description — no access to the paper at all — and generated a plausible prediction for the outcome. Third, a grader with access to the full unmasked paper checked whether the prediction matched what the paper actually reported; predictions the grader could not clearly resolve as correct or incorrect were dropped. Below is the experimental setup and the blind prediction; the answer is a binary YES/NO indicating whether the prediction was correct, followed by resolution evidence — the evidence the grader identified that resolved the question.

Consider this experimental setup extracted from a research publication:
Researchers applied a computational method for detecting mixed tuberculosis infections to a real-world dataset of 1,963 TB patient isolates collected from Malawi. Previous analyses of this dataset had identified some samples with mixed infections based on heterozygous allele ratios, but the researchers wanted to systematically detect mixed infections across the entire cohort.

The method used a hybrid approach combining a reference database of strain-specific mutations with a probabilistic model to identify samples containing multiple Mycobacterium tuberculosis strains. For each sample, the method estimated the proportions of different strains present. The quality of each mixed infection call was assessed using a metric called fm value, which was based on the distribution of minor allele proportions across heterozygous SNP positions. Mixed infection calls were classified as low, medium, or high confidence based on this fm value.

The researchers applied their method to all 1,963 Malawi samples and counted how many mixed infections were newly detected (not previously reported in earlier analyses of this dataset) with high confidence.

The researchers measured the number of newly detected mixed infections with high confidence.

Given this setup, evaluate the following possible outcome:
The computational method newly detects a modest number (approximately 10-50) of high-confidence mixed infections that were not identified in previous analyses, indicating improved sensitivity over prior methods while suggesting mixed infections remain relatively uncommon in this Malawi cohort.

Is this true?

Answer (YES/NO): NO